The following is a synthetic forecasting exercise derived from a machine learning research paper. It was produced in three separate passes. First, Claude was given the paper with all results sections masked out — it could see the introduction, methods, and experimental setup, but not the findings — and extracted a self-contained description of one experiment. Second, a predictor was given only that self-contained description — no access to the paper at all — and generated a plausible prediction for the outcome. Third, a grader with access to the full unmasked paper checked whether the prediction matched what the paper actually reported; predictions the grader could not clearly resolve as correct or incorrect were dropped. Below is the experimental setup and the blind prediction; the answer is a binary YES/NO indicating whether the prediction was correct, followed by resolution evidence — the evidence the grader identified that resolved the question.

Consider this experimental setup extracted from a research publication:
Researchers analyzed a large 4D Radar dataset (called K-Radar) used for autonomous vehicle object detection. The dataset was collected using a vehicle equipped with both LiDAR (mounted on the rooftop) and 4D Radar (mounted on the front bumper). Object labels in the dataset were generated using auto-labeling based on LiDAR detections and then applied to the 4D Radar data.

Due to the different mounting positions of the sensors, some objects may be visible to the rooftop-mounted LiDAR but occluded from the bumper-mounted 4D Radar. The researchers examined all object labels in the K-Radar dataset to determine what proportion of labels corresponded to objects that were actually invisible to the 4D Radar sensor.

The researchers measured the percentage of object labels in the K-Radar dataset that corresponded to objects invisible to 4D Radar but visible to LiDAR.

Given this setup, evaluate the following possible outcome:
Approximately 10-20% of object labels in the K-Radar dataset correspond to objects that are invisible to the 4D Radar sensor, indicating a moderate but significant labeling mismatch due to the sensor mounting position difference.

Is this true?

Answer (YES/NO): NO